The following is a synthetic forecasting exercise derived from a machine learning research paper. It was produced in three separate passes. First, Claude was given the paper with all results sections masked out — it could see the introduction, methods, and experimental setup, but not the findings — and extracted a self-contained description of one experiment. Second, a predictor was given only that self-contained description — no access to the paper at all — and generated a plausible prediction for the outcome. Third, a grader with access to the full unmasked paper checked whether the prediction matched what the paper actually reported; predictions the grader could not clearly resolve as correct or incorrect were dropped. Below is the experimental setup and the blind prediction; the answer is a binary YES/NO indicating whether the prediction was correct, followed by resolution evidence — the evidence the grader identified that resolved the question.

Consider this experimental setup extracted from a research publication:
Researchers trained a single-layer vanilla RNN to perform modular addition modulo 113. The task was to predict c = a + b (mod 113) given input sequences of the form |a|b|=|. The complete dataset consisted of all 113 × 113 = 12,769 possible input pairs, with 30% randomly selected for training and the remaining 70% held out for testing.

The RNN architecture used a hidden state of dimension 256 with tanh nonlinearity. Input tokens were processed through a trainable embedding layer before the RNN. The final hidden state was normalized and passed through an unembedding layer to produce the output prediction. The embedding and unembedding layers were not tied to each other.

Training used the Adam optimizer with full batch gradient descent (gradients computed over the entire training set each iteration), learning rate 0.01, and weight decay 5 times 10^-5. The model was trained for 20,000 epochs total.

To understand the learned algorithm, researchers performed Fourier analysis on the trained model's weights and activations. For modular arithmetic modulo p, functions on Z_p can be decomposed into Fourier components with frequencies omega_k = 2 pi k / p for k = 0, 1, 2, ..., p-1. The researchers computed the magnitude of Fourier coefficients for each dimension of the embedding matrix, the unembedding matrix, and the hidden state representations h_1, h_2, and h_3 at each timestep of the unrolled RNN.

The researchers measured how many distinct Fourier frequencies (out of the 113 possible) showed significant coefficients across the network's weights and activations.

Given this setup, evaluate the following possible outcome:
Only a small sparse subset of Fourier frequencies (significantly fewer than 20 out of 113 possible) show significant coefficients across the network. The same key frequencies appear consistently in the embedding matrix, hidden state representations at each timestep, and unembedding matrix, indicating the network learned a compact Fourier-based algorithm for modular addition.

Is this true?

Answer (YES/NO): YES